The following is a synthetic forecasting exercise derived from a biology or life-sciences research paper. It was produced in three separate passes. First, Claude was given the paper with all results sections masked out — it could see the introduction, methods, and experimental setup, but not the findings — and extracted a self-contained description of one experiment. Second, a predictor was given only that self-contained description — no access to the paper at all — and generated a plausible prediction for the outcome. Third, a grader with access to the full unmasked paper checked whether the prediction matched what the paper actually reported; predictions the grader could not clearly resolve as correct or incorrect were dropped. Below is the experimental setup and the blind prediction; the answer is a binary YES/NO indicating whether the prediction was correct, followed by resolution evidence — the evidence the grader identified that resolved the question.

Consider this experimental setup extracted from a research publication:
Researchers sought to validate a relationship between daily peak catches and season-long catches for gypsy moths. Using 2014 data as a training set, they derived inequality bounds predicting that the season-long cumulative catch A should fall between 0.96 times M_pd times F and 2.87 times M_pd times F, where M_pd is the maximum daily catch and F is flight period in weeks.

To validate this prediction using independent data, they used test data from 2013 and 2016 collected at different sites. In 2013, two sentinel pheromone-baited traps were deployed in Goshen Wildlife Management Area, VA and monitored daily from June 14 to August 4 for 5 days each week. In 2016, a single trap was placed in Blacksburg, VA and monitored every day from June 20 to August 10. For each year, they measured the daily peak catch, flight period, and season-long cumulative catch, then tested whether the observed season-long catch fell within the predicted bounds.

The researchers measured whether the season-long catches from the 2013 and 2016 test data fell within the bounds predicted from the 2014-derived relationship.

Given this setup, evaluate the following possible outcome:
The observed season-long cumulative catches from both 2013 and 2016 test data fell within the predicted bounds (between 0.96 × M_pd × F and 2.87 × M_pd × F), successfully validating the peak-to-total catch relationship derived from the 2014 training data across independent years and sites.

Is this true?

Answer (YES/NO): YES